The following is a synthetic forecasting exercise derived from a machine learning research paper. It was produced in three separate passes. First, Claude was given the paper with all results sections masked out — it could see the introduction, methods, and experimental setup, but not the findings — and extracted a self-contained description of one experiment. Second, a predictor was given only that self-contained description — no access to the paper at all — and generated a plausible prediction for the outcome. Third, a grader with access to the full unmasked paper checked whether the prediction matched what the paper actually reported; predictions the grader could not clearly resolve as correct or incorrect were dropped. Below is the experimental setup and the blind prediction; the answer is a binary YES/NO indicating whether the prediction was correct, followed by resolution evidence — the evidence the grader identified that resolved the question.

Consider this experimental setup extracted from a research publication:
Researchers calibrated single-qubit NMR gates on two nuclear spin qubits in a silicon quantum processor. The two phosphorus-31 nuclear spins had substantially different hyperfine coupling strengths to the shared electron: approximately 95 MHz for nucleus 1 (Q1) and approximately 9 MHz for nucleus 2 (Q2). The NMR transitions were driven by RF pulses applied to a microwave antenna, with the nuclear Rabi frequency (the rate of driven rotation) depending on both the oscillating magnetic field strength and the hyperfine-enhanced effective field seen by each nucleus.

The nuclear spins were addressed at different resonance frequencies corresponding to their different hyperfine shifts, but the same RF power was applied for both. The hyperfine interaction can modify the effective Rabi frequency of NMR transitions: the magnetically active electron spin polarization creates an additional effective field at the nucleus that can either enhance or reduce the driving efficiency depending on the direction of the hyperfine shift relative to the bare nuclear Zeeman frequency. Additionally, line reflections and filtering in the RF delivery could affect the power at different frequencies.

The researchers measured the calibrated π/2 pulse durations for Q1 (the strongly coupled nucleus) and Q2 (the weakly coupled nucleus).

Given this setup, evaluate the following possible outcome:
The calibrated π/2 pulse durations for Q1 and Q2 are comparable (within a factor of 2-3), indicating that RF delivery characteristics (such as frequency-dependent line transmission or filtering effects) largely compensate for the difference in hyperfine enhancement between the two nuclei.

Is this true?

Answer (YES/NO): NO